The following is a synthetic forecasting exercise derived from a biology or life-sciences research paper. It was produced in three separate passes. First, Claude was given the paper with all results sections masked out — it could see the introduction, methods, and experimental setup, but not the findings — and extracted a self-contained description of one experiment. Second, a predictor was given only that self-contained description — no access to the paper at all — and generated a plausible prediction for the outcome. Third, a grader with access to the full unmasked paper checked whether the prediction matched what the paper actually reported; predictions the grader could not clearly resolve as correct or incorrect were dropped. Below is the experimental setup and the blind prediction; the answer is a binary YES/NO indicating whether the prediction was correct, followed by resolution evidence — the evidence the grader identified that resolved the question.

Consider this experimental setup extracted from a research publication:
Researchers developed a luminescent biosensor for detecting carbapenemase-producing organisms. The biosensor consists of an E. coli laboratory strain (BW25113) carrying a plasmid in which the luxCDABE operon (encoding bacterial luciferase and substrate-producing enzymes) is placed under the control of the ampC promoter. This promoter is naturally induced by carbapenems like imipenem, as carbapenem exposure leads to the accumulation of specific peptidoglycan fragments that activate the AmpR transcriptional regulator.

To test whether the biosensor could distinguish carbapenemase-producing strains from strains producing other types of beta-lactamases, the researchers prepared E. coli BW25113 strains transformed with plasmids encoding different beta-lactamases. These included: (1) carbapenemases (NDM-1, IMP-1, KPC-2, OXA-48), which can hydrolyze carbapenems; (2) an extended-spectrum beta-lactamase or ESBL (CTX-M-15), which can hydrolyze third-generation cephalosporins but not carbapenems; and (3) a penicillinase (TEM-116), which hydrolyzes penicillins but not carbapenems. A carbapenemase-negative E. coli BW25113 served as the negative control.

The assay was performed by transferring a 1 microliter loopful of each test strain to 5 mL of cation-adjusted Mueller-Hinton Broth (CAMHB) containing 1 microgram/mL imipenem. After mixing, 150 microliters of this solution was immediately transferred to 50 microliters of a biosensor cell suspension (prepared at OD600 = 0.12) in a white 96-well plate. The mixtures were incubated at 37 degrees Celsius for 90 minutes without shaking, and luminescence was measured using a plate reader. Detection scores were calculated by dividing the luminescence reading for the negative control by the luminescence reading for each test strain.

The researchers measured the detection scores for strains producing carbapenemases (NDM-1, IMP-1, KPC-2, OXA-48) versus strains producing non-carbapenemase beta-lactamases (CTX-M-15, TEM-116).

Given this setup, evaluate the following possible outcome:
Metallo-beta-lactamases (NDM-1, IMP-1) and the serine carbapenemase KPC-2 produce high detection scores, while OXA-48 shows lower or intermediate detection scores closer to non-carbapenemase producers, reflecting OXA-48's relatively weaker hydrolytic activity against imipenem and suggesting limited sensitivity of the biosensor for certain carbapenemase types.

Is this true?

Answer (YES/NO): NO